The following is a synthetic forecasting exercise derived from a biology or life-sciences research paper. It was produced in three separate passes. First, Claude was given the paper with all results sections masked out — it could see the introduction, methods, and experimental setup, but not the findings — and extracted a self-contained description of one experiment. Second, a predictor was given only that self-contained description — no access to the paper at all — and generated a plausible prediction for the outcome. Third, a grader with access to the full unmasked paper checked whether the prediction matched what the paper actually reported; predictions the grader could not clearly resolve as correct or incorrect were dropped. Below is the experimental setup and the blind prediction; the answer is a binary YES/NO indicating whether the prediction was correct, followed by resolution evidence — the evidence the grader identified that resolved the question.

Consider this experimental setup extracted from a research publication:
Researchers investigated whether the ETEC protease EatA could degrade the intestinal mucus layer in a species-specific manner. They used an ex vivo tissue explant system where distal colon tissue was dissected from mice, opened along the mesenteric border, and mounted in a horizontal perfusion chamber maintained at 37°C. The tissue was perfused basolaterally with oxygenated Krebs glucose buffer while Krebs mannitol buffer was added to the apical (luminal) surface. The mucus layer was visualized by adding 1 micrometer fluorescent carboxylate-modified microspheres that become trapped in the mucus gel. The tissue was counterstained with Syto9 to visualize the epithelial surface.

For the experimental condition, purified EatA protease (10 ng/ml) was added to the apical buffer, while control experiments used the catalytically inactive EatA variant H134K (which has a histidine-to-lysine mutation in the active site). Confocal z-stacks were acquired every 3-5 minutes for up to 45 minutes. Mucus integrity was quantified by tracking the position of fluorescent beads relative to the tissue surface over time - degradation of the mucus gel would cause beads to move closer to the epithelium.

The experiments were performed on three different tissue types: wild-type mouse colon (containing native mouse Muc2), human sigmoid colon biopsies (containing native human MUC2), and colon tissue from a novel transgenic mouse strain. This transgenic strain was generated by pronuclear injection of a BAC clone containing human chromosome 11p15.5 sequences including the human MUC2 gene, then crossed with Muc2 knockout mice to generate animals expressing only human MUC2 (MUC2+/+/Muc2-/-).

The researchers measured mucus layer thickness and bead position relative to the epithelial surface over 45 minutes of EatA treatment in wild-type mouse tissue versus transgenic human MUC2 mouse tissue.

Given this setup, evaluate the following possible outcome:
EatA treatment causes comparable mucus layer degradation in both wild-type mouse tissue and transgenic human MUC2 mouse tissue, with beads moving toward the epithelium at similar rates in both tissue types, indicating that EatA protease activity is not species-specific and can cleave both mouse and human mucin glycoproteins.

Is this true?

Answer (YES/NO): NO